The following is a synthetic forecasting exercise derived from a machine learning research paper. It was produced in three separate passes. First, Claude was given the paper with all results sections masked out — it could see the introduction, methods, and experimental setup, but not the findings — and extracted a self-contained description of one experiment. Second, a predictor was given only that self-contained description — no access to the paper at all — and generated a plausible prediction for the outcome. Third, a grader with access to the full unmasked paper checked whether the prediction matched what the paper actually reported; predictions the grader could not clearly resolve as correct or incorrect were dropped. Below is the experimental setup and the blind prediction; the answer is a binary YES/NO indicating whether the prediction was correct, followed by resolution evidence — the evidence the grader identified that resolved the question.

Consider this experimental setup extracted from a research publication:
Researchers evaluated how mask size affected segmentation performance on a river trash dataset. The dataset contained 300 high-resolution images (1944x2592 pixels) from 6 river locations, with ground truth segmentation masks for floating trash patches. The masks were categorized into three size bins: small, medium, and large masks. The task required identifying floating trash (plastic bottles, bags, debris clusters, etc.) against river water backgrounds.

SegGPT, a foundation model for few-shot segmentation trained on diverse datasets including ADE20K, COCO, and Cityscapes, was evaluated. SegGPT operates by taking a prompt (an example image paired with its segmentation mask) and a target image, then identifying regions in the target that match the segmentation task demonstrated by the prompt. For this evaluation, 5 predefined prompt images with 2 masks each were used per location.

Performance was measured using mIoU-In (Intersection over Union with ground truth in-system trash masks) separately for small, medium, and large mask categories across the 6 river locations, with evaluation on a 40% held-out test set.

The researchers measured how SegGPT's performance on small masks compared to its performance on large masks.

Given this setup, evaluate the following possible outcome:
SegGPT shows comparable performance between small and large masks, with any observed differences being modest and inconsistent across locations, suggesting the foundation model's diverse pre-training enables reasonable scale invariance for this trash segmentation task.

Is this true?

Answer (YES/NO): NO